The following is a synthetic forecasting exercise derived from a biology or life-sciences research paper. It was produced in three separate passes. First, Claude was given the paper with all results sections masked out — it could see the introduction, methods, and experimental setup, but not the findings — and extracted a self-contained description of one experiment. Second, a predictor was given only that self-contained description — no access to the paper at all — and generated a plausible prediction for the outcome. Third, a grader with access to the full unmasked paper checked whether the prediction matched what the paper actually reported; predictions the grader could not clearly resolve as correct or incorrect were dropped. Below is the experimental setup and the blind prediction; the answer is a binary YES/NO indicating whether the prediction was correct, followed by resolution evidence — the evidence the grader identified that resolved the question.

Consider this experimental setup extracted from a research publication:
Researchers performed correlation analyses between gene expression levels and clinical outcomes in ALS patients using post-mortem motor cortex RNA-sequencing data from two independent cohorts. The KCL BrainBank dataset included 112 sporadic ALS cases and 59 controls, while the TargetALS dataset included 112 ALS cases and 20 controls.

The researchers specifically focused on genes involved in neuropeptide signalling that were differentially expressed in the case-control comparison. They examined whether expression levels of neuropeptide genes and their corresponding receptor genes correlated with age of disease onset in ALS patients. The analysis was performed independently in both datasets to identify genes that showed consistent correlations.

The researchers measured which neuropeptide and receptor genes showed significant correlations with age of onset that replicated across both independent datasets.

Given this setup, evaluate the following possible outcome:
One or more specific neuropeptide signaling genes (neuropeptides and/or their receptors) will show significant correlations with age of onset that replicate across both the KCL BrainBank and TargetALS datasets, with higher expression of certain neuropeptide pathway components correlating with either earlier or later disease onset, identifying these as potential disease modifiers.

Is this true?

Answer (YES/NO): YES